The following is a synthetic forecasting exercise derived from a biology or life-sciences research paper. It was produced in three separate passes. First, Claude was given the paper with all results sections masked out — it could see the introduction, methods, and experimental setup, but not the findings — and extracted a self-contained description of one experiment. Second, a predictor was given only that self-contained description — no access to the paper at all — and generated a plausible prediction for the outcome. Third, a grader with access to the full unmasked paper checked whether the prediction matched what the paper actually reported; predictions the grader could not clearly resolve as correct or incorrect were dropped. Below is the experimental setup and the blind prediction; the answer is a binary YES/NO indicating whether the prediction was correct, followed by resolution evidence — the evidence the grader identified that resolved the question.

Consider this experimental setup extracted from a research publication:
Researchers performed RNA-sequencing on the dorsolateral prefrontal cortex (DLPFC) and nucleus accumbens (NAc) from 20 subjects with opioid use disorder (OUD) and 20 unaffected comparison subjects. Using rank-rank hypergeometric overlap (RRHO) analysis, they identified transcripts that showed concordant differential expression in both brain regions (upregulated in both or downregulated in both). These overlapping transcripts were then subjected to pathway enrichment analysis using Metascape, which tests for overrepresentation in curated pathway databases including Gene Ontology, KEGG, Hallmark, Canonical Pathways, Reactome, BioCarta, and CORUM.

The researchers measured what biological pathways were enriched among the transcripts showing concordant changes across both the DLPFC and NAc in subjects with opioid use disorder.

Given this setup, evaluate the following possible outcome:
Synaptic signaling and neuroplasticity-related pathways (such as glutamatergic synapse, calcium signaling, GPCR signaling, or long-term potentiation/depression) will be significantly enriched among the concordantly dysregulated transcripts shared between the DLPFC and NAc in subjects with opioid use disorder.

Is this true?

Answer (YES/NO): NO